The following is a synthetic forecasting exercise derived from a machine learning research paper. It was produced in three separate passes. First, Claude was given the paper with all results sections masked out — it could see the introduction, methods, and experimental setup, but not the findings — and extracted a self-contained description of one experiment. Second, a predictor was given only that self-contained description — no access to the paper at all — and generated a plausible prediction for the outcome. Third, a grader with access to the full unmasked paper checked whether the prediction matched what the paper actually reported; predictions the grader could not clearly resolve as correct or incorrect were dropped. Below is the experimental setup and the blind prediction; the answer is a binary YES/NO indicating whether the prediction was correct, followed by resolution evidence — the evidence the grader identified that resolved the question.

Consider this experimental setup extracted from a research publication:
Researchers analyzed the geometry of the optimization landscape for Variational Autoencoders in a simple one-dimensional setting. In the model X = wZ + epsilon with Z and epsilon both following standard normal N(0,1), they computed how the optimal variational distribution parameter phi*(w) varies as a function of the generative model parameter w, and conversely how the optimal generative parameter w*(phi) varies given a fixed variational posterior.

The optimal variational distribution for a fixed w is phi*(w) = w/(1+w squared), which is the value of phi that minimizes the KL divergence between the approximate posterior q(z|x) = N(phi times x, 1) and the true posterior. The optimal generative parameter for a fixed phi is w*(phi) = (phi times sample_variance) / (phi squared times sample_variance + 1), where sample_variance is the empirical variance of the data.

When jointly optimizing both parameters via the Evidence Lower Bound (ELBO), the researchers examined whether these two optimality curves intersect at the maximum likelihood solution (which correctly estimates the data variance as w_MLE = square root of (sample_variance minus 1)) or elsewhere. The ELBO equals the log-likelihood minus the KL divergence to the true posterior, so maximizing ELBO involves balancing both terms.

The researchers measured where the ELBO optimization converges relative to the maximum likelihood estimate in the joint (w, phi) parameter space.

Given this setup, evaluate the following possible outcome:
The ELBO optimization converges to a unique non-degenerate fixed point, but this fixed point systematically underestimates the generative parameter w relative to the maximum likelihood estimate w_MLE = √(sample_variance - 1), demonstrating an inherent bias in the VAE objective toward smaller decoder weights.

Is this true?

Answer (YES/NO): YES